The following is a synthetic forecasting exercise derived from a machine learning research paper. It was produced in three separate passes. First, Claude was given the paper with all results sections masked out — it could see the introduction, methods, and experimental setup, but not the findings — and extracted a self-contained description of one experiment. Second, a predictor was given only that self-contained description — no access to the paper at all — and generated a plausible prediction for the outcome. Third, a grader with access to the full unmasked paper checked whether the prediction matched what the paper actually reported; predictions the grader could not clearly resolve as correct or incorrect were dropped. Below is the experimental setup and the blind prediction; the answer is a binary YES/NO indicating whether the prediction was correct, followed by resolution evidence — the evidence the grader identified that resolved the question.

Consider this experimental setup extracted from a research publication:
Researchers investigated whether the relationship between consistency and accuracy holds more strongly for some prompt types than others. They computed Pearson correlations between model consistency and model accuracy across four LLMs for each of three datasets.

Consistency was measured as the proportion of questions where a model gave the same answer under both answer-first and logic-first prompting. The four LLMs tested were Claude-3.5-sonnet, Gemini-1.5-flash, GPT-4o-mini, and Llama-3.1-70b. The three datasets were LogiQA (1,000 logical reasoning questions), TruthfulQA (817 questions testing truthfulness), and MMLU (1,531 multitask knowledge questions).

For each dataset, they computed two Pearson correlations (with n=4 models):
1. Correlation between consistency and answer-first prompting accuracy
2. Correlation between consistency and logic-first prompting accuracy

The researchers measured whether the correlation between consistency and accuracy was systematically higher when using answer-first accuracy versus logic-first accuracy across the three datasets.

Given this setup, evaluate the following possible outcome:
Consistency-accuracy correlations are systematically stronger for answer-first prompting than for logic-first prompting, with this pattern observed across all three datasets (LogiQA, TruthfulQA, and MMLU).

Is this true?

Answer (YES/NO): YES